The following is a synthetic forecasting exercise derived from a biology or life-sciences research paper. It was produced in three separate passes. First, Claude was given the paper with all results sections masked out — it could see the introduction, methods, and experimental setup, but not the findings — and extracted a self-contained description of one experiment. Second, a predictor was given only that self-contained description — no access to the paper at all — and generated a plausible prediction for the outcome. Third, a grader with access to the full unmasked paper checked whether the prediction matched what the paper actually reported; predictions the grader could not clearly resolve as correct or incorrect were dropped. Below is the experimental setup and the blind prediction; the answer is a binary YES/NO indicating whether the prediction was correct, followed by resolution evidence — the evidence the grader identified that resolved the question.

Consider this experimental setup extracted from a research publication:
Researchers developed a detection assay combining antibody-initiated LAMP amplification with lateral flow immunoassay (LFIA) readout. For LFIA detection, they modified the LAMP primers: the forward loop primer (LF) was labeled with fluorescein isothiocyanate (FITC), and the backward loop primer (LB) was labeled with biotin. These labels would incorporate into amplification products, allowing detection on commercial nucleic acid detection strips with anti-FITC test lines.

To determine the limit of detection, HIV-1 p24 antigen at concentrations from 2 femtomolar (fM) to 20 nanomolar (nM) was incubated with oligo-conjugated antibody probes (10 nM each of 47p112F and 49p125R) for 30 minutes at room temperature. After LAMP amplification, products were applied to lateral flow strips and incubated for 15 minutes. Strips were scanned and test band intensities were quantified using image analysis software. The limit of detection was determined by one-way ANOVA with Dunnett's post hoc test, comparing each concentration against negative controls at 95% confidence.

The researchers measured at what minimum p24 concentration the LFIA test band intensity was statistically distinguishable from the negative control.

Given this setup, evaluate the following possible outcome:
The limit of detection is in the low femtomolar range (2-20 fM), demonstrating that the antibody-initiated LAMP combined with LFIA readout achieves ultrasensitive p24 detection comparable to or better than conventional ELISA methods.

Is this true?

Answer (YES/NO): NO